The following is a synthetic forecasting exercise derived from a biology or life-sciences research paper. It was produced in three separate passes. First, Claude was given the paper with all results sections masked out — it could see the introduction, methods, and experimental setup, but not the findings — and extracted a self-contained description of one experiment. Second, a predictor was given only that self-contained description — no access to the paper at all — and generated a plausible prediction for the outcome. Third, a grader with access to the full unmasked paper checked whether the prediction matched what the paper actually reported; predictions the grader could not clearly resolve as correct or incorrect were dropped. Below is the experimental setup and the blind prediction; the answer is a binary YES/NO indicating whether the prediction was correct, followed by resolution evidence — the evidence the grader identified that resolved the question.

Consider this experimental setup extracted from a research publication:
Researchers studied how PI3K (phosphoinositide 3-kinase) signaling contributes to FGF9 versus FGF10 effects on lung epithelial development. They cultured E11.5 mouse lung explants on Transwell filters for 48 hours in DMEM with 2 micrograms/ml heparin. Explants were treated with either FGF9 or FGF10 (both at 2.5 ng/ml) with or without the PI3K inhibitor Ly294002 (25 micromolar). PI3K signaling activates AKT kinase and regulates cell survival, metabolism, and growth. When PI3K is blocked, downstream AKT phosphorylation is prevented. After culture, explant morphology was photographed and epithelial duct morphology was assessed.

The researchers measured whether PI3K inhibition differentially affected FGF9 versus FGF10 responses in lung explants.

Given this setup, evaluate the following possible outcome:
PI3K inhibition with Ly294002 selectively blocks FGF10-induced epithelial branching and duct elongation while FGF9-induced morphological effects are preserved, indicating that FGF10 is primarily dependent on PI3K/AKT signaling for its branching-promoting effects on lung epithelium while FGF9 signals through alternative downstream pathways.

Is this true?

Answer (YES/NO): NO